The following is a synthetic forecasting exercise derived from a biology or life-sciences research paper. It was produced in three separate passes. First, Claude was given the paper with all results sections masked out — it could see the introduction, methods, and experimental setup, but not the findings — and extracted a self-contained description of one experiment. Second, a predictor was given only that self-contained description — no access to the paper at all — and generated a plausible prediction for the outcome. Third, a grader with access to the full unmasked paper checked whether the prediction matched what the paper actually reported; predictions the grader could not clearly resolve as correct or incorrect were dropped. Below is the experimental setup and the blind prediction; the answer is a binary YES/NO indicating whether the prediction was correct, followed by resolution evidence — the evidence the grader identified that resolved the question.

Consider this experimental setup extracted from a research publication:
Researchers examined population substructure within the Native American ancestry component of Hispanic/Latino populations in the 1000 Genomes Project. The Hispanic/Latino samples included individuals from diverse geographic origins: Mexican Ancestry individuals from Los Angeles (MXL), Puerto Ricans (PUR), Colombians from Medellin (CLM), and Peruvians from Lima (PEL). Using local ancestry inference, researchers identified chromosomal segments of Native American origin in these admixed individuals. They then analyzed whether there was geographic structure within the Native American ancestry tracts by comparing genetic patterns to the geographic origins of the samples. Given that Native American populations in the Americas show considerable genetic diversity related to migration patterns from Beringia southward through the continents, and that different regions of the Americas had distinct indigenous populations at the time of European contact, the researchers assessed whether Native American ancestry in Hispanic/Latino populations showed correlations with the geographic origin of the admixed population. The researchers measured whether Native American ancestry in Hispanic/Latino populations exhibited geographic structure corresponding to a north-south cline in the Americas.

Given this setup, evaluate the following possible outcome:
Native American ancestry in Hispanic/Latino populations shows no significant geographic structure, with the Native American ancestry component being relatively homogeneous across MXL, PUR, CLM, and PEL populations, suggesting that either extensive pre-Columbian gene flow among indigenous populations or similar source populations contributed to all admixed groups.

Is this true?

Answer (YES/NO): NO